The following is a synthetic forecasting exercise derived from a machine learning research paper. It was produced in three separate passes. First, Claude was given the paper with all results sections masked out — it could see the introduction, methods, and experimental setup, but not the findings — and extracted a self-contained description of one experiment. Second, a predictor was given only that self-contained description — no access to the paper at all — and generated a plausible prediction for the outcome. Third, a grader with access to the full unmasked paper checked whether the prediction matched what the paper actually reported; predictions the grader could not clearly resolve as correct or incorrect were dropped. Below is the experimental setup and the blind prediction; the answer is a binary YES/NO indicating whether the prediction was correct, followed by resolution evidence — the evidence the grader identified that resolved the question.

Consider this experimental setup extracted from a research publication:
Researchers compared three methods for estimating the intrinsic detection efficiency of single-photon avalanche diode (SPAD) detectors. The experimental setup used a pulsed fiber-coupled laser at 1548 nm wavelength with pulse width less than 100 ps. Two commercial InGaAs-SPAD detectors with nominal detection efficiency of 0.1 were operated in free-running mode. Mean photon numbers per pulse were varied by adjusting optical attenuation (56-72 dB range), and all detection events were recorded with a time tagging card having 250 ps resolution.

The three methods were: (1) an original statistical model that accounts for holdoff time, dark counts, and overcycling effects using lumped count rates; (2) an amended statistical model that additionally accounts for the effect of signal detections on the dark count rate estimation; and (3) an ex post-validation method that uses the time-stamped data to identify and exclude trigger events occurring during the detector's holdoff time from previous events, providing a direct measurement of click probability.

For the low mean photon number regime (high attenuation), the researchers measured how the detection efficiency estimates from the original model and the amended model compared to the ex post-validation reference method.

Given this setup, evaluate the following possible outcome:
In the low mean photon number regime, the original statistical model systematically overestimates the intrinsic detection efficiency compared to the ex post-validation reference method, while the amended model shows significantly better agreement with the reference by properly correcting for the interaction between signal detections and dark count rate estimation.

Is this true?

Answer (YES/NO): NO